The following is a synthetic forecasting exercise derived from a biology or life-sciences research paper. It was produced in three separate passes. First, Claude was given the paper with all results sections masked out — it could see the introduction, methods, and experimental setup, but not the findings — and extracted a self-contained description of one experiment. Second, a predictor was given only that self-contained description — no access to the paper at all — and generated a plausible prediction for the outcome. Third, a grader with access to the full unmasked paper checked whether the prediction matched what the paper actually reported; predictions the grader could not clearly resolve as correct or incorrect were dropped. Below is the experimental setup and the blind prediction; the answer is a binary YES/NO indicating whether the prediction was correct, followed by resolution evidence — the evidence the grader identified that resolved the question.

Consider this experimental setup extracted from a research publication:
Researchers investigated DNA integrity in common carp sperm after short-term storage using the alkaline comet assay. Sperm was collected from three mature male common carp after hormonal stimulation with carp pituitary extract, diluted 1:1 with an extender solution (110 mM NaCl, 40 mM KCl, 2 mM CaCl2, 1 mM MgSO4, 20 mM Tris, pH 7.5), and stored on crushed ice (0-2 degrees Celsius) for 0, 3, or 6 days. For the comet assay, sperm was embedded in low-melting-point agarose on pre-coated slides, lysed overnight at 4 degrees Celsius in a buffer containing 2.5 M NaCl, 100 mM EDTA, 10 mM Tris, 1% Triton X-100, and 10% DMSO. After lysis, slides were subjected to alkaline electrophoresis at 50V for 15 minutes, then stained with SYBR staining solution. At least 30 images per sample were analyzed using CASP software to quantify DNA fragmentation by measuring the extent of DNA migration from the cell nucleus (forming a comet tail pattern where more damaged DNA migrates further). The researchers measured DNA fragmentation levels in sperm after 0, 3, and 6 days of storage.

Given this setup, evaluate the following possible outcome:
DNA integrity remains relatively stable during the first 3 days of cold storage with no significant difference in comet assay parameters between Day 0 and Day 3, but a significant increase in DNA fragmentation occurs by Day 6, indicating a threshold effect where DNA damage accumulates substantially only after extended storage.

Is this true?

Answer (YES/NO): NO